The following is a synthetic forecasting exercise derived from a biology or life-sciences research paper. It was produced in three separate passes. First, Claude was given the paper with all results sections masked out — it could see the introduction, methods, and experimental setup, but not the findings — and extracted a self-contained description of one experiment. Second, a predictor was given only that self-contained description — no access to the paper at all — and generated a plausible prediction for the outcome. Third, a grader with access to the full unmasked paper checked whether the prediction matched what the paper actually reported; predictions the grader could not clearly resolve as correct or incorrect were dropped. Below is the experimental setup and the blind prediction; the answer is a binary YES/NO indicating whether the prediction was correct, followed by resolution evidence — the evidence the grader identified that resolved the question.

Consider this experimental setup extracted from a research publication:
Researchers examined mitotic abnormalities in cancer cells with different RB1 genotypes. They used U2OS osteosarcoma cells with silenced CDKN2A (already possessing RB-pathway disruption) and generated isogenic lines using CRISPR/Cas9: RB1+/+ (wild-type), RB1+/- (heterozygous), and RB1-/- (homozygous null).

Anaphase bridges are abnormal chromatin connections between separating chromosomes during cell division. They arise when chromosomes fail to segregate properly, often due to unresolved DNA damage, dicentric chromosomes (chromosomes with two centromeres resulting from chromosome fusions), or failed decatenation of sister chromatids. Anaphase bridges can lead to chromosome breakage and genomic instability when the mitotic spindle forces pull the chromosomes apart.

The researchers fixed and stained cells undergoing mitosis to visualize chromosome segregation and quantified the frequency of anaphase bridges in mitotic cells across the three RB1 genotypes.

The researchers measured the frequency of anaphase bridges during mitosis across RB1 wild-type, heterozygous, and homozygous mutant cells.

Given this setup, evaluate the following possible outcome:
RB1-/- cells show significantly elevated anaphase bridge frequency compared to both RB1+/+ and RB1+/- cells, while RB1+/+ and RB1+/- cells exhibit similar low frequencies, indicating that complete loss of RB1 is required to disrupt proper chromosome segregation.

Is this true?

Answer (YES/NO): NO